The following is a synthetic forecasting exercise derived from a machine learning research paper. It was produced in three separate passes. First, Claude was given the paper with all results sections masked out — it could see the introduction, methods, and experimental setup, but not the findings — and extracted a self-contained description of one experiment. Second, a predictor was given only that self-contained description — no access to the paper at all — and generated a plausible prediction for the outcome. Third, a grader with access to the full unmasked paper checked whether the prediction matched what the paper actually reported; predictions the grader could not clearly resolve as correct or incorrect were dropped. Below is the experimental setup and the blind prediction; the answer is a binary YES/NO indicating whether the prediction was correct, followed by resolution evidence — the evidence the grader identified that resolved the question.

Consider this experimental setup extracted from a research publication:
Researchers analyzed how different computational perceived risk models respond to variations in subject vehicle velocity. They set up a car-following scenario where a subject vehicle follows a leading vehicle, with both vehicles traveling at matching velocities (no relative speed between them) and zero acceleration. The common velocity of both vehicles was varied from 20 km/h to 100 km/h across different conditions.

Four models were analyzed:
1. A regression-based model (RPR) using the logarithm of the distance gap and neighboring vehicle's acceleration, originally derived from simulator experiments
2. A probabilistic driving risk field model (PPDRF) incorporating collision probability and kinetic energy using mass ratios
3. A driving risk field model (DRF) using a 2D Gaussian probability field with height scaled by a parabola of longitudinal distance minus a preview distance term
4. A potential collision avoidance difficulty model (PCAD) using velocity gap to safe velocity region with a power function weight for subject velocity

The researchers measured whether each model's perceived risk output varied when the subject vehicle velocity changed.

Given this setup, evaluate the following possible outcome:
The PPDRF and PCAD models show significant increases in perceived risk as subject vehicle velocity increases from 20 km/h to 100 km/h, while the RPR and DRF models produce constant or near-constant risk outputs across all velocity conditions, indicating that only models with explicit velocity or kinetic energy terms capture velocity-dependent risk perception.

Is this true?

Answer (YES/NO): NO